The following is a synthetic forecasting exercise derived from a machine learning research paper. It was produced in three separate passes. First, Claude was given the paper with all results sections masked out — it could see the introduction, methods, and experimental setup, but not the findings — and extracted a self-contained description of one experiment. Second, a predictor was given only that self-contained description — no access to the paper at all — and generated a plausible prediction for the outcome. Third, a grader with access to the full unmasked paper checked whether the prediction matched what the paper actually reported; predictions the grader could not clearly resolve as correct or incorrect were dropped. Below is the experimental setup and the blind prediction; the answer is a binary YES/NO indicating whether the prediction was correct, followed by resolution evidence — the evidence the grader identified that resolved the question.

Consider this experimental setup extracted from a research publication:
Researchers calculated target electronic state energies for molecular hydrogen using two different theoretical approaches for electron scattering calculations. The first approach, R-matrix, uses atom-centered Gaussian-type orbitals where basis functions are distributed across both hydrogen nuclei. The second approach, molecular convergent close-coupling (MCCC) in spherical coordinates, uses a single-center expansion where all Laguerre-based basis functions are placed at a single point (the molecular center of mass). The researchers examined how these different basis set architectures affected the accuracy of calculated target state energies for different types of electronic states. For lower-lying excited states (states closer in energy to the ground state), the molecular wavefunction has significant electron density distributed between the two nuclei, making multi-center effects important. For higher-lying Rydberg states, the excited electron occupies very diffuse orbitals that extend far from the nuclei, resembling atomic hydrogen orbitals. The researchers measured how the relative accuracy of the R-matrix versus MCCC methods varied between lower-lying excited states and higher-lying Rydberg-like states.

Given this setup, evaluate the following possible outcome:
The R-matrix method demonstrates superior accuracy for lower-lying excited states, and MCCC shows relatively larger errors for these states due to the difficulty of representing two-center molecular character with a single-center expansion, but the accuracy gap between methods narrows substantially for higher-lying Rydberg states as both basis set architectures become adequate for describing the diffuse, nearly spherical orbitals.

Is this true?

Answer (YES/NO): YES